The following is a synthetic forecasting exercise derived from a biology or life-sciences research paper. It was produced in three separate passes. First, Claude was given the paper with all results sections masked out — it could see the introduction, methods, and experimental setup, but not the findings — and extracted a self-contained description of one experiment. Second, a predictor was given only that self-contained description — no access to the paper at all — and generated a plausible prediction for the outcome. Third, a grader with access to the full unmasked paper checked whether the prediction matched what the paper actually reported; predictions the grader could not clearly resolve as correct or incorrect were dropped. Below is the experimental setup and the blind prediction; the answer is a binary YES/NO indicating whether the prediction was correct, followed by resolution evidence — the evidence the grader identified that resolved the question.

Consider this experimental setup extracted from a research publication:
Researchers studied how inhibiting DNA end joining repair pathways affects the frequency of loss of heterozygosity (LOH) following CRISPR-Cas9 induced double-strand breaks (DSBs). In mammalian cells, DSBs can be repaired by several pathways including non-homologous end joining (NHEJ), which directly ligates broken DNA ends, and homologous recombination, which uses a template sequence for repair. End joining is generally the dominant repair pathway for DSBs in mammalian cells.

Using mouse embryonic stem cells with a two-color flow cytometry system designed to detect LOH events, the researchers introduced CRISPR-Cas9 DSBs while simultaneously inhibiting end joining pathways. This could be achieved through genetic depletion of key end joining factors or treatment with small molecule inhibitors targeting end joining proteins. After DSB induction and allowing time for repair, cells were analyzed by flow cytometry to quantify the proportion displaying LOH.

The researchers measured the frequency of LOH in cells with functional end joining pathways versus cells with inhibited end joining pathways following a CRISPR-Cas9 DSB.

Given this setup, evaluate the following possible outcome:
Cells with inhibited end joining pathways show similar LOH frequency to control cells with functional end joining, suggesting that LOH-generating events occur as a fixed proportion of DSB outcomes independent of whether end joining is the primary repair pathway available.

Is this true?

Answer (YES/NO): NO